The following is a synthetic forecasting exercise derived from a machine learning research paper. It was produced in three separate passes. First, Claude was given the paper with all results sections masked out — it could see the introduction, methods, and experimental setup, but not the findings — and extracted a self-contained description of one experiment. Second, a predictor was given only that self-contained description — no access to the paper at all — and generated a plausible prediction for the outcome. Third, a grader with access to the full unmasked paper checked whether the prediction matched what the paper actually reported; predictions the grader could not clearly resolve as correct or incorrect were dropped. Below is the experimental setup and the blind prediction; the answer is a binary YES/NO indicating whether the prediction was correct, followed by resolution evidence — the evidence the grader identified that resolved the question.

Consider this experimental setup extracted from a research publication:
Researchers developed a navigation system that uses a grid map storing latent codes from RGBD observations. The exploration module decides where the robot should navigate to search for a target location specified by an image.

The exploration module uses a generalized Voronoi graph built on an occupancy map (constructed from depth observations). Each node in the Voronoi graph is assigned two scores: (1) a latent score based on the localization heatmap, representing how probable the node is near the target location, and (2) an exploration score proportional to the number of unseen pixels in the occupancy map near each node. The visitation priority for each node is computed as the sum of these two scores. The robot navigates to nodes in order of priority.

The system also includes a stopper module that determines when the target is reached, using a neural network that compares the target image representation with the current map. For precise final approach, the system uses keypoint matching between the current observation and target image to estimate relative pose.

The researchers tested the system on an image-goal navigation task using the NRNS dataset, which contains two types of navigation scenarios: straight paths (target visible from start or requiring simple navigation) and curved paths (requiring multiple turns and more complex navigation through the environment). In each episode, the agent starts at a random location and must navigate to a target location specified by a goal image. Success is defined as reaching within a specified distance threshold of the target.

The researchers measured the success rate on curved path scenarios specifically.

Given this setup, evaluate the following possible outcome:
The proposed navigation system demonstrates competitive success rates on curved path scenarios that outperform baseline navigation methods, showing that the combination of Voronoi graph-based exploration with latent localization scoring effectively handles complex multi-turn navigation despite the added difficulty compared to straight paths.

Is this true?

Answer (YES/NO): YES